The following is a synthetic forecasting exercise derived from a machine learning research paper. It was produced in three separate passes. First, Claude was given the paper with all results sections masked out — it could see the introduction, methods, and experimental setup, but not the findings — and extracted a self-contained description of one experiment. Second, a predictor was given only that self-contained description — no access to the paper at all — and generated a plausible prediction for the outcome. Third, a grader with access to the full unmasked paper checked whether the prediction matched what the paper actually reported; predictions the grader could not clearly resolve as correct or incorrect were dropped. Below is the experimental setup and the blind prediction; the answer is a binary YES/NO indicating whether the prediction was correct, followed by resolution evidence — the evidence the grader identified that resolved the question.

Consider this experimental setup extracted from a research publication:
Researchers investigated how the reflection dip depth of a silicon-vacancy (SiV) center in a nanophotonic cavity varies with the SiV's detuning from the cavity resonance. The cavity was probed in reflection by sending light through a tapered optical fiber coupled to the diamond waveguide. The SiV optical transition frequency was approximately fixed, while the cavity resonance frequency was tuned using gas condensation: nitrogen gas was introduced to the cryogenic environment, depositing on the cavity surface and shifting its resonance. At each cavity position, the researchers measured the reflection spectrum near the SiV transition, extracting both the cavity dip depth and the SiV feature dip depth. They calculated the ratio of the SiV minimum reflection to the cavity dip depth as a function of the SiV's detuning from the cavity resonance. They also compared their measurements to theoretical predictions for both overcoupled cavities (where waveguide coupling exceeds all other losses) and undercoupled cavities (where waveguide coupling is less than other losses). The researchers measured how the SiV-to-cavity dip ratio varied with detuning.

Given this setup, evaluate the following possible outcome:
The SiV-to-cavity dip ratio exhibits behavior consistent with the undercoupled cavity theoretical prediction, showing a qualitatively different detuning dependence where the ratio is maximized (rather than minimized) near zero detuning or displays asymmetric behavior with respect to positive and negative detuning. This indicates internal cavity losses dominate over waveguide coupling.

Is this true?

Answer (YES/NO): NO